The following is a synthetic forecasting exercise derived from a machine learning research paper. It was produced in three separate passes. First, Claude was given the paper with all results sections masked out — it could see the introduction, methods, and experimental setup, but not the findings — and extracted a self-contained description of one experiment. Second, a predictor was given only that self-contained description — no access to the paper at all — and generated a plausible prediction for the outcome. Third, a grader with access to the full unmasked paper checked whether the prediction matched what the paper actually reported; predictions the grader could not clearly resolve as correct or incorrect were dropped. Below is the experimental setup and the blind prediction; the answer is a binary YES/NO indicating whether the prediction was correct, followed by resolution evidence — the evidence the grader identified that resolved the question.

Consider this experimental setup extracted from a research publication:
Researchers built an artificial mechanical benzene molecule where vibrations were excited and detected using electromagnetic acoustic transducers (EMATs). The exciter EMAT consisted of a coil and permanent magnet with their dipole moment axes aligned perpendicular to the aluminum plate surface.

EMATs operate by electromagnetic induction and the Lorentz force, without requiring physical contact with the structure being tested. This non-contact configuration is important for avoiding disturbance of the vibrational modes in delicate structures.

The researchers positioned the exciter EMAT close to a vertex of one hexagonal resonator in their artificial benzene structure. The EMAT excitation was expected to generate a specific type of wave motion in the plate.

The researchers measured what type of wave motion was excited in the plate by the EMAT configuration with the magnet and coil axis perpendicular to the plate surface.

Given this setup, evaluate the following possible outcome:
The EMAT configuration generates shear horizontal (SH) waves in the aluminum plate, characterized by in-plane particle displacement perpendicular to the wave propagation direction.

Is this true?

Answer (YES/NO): NO